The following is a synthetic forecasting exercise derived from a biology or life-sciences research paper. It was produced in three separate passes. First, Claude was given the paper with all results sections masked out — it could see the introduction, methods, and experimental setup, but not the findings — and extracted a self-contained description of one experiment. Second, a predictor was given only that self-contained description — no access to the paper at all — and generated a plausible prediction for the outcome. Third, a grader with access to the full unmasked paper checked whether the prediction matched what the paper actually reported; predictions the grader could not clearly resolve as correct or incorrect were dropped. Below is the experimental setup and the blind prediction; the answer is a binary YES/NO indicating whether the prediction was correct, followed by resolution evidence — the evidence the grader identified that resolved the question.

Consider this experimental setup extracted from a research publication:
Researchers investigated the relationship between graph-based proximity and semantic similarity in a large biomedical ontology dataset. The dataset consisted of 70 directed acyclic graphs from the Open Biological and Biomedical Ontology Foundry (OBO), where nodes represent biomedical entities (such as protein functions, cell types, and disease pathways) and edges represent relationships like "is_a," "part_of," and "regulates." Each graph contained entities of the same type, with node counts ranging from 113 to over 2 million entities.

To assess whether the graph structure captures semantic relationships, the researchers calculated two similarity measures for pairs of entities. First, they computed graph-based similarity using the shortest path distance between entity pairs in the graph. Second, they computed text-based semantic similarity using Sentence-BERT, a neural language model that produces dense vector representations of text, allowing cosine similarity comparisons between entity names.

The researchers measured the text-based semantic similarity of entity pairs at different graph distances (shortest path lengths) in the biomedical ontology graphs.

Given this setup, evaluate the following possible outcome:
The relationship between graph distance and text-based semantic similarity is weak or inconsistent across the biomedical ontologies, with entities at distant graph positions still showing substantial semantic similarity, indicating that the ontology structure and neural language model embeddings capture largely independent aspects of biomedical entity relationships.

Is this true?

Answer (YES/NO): NO